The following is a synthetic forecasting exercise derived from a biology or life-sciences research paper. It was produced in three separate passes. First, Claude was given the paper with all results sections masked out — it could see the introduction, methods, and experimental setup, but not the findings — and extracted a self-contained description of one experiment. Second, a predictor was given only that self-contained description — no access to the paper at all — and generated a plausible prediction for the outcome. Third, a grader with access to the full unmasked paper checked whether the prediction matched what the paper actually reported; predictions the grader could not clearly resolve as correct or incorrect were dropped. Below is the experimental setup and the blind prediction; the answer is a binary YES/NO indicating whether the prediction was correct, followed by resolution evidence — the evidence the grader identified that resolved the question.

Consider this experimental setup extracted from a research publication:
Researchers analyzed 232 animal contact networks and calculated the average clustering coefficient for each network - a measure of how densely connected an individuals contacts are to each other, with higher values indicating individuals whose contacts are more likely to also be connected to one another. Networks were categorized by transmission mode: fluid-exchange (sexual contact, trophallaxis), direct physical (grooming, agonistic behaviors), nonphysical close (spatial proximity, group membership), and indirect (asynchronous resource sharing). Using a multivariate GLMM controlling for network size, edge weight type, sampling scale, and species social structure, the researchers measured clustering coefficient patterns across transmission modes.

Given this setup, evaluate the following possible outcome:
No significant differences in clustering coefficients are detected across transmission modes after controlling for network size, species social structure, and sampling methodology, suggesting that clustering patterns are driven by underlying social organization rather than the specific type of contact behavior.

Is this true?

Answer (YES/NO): NO